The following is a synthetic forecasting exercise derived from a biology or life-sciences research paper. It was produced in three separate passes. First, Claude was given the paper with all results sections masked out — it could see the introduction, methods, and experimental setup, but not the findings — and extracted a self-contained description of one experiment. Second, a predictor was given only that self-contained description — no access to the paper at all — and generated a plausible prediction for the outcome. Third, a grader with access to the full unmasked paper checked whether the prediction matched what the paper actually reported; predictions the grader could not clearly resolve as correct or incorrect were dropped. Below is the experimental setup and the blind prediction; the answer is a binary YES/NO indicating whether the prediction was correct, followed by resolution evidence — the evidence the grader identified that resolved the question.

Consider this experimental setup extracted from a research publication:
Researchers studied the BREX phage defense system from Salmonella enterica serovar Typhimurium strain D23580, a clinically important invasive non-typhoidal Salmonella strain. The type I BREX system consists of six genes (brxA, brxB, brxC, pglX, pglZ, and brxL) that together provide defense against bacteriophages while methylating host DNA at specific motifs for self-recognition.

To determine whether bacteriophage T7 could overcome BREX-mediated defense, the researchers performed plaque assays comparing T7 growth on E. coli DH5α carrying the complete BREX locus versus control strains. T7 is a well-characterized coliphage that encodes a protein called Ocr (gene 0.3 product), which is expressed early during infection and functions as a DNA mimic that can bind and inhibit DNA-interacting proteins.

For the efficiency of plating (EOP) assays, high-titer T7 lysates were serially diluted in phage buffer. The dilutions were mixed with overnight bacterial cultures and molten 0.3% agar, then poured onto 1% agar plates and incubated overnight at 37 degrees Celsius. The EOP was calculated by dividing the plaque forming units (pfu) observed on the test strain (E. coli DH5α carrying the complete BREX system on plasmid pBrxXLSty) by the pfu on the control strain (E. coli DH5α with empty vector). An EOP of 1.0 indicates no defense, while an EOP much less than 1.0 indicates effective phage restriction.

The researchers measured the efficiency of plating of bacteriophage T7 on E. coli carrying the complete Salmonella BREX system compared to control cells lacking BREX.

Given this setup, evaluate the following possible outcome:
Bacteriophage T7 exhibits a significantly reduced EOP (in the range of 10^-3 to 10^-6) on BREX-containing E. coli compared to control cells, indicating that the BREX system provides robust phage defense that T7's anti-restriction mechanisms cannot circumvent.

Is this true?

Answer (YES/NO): NO